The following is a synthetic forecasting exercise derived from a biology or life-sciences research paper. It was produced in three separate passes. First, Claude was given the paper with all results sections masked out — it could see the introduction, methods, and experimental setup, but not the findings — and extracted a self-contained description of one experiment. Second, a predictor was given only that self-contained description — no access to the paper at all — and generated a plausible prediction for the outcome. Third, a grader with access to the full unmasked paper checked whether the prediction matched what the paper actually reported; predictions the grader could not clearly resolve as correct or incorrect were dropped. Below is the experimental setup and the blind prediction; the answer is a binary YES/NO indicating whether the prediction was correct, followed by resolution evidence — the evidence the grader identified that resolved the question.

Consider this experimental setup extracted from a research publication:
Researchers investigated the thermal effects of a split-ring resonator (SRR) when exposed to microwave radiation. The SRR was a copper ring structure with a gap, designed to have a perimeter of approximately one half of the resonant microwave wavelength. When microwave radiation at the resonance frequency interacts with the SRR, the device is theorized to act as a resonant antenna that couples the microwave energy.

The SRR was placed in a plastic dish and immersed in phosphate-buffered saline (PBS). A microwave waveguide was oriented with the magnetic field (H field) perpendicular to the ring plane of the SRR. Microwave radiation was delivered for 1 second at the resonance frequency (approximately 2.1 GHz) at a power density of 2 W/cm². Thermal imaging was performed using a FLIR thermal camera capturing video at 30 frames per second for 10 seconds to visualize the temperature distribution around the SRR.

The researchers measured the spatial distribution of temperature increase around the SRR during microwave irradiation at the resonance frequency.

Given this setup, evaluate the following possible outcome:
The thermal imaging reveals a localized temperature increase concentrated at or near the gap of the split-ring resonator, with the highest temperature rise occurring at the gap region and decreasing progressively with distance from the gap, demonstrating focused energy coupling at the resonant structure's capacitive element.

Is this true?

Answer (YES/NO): YES